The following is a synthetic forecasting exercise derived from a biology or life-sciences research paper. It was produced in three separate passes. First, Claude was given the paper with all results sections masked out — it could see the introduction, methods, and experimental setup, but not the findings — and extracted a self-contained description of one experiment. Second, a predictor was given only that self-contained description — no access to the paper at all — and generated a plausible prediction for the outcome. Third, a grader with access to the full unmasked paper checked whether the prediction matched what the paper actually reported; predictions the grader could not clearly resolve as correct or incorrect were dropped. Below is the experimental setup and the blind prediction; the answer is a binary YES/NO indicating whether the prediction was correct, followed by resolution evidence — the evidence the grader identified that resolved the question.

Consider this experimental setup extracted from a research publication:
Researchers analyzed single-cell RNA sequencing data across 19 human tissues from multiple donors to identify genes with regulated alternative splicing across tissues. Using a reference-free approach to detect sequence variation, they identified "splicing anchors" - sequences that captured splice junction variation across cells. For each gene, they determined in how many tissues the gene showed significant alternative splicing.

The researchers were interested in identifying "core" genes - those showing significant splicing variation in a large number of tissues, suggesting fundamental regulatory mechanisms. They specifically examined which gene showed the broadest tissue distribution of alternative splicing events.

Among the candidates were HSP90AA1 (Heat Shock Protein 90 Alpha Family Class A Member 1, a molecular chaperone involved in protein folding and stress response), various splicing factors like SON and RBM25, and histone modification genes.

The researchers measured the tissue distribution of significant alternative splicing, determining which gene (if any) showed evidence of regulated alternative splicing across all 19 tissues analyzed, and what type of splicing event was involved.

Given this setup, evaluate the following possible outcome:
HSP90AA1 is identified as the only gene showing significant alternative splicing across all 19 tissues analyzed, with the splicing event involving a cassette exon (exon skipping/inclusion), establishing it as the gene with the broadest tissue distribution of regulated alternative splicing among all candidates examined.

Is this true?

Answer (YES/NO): NO